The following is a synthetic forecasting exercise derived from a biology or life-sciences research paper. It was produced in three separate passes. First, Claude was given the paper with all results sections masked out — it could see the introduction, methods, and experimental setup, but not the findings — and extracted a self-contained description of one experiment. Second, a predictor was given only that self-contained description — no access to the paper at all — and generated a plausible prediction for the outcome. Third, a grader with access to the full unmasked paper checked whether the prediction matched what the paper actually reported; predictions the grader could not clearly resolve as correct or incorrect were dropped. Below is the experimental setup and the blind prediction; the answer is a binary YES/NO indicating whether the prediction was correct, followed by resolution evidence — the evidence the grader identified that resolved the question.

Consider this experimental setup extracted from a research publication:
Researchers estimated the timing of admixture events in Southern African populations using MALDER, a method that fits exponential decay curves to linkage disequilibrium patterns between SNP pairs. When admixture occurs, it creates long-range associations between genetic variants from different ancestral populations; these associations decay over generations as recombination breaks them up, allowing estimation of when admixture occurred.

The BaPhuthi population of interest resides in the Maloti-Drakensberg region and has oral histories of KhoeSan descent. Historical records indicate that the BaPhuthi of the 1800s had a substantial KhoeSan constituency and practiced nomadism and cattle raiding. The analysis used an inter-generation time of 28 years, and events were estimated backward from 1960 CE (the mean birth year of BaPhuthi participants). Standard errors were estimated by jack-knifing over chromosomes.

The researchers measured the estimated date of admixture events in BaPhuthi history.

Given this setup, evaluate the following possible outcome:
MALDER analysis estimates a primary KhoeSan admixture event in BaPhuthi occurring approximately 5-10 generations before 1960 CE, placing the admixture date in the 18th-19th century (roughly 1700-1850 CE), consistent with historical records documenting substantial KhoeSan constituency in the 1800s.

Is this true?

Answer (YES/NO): NO